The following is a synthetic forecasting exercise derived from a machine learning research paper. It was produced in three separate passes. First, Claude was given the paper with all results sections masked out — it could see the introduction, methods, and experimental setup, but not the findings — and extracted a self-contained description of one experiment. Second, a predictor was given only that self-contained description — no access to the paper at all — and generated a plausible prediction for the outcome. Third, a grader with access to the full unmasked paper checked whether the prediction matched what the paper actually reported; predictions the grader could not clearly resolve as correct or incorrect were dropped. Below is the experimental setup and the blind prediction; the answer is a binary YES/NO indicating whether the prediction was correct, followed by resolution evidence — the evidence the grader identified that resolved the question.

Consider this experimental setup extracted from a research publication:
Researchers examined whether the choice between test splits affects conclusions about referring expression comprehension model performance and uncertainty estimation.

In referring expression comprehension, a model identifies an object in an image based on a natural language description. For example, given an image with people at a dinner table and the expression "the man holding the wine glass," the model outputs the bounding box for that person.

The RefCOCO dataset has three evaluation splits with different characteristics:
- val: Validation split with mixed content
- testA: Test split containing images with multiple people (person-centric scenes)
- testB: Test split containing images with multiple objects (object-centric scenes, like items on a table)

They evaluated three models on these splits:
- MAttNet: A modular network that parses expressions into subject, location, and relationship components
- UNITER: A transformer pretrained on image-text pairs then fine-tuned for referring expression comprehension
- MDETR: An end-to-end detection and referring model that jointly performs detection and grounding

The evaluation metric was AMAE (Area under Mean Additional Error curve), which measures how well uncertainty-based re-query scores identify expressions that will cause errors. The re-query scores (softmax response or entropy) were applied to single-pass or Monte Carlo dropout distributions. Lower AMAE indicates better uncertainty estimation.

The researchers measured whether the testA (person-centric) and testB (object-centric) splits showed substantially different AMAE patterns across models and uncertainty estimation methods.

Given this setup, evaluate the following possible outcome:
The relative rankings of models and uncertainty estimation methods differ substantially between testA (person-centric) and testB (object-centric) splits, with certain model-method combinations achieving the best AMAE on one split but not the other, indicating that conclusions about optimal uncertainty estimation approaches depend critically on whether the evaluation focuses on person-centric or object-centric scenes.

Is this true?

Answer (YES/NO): YES